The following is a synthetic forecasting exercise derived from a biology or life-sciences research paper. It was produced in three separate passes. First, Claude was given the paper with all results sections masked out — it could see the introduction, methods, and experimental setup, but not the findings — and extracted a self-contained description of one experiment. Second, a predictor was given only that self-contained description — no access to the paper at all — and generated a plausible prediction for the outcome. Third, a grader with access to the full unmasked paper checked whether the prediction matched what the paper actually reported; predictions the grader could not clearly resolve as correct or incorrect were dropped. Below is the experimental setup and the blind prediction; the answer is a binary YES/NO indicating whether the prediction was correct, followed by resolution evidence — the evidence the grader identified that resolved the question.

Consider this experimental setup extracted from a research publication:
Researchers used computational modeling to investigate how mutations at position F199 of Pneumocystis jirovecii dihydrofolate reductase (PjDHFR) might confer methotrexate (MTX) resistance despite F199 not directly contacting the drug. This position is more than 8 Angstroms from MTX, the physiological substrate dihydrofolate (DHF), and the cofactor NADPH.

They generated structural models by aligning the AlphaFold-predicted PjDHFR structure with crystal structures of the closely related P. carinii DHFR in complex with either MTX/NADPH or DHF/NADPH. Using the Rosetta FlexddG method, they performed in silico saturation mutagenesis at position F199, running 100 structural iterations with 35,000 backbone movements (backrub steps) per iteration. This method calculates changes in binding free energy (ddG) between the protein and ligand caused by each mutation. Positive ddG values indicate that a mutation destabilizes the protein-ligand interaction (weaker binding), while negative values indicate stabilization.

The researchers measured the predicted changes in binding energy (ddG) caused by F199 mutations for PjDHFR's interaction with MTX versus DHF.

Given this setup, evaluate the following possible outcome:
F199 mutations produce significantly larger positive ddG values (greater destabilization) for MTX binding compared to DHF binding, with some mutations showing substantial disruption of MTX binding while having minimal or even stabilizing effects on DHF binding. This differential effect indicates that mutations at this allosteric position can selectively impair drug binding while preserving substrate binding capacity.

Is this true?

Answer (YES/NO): YES